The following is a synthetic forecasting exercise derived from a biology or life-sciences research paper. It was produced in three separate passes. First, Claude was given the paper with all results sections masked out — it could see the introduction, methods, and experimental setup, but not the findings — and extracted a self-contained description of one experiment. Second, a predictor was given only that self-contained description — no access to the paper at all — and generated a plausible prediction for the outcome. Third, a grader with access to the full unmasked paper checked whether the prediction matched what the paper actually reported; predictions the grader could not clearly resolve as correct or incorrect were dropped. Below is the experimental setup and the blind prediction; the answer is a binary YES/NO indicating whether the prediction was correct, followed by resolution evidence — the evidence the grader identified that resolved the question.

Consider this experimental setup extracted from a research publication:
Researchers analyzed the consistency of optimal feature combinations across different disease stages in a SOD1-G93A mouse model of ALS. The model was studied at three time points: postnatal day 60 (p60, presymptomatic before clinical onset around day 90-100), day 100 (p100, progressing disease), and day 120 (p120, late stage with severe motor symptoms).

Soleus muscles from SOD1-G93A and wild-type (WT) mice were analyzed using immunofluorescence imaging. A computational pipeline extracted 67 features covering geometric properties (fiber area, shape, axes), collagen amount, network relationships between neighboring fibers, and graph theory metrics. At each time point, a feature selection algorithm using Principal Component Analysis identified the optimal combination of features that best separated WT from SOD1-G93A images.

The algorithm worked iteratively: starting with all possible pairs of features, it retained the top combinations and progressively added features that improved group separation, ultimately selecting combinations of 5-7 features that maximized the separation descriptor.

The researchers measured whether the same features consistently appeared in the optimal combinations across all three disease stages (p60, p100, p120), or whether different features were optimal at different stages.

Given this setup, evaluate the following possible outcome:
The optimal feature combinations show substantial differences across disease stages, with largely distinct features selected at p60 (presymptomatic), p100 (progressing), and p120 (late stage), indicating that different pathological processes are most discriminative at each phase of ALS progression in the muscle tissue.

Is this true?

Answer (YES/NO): YES